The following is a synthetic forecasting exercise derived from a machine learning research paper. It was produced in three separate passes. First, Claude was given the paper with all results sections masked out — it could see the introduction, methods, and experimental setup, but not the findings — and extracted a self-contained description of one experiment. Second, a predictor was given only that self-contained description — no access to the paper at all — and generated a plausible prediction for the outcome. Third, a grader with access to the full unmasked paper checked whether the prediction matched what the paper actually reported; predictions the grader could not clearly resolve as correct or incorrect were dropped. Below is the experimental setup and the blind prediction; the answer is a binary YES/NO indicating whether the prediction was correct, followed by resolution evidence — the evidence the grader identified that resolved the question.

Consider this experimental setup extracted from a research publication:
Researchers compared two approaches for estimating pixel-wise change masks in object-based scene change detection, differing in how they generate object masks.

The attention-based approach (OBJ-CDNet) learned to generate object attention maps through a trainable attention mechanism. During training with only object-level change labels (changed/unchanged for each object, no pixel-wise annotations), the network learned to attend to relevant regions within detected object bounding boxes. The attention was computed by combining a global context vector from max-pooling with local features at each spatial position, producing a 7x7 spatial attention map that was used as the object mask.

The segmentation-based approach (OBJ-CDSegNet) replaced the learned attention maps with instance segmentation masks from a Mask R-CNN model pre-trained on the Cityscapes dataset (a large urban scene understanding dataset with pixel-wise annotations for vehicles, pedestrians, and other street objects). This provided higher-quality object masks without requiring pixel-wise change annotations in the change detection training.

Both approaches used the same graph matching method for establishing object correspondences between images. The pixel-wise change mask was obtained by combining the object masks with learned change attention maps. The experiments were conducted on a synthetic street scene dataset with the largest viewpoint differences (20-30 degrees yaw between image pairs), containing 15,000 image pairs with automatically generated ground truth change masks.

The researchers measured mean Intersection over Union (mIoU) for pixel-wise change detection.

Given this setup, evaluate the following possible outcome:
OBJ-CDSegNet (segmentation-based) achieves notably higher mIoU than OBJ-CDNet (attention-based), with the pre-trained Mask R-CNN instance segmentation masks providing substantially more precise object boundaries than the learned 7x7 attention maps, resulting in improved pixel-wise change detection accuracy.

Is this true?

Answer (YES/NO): YES